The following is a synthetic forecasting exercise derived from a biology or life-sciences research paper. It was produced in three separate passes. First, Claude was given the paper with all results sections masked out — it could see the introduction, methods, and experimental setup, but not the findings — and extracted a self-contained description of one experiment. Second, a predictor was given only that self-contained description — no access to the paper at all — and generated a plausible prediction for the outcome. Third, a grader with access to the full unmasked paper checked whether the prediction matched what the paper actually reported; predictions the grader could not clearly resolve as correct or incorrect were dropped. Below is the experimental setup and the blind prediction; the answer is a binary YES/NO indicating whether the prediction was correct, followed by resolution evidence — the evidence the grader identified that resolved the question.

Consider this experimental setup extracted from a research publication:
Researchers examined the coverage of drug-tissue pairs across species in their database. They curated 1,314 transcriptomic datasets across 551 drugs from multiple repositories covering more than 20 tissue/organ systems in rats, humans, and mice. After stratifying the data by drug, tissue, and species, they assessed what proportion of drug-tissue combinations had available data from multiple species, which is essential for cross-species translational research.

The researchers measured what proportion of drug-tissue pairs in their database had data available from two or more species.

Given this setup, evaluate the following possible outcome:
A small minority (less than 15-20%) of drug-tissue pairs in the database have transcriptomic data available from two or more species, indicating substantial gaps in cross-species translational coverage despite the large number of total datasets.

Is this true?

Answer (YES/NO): NO